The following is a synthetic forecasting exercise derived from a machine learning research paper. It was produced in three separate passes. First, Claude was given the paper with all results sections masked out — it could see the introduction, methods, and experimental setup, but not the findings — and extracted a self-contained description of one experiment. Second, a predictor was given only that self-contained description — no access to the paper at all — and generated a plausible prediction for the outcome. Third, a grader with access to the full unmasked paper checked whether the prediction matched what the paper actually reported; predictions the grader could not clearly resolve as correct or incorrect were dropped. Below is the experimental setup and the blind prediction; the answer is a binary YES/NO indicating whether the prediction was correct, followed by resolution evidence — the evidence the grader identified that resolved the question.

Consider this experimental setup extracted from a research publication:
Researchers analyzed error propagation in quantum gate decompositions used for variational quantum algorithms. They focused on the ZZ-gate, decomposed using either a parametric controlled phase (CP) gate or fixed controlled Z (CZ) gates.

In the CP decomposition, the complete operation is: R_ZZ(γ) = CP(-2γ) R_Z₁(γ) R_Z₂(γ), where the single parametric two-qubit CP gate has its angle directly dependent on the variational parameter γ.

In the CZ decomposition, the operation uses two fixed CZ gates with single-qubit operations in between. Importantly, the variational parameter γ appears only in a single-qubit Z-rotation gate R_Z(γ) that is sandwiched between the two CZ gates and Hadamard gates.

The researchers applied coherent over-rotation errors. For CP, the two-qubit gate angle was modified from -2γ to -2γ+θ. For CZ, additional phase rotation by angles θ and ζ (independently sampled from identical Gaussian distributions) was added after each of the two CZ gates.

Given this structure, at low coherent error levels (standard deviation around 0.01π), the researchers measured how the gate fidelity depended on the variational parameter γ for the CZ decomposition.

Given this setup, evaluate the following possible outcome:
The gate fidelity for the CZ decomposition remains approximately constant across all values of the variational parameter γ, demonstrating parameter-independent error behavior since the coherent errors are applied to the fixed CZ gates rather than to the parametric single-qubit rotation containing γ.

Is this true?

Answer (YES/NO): YES